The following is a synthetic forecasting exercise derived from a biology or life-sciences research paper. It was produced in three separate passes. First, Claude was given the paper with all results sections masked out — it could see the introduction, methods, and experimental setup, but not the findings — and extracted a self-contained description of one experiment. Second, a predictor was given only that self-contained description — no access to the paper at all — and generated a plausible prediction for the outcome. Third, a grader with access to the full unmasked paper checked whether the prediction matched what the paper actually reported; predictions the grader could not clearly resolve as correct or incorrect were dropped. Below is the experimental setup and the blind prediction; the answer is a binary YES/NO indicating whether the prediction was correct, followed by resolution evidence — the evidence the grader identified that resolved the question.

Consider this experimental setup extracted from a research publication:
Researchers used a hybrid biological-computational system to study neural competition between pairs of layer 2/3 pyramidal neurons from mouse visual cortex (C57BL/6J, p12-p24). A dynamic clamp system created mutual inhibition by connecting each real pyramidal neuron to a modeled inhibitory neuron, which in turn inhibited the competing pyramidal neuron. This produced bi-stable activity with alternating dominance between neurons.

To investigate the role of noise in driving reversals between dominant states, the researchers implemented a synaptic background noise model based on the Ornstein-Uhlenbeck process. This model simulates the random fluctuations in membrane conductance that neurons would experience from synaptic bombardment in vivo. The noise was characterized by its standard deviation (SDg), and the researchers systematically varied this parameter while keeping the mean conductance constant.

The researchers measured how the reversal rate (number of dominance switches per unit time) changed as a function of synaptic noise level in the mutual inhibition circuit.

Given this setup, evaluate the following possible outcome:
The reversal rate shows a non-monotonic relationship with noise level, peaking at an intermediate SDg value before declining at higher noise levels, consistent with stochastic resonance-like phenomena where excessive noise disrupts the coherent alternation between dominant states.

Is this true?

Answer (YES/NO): NO